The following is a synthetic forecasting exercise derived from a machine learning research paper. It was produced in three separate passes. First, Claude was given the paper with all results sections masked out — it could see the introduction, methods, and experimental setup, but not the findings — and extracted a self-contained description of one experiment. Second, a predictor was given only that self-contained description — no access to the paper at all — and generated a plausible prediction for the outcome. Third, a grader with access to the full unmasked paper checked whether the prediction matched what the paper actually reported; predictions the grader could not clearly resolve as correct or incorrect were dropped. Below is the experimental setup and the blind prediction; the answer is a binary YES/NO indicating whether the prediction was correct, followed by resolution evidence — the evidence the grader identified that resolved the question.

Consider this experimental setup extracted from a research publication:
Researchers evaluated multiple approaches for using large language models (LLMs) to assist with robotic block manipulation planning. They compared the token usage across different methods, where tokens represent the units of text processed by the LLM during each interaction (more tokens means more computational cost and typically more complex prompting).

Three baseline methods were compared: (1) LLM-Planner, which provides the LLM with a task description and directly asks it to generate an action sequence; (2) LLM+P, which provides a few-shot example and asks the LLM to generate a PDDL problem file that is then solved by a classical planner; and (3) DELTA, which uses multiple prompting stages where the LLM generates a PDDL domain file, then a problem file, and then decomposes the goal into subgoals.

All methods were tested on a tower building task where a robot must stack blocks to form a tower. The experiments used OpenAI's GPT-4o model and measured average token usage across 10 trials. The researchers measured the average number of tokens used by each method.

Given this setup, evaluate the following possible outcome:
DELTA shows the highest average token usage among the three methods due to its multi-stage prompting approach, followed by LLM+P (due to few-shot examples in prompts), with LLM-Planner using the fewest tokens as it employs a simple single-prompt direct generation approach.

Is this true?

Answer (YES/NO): YES